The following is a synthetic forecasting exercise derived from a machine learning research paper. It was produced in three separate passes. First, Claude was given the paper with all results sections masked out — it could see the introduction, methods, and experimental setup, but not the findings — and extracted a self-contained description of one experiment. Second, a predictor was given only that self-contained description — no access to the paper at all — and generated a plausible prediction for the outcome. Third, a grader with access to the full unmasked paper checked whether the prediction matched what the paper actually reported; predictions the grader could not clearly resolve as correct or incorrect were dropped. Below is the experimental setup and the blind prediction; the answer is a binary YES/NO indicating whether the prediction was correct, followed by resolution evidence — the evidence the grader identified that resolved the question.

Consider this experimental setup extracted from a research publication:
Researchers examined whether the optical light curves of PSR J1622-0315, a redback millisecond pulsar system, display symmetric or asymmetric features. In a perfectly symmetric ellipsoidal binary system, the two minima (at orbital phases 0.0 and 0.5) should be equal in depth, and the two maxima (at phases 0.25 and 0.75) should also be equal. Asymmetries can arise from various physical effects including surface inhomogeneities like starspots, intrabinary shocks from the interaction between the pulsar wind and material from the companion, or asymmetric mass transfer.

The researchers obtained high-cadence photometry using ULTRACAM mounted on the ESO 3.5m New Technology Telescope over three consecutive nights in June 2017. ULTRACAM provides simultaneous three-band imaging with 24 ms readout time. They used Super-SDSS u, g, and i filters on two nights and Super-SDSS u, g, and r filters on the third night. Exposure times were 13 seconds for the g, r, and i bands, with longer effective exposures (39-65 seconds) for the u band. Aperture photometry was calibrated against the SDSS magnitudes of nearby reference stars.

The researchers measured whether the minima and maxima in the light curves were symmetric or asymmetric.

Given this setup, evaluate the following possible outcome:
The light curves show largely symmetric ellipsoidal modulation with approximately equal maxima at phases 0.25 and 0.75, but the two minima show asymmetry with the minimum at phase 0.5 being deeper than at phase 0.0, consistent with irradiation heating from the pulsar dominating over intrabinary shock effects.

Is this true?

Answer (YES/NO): NO